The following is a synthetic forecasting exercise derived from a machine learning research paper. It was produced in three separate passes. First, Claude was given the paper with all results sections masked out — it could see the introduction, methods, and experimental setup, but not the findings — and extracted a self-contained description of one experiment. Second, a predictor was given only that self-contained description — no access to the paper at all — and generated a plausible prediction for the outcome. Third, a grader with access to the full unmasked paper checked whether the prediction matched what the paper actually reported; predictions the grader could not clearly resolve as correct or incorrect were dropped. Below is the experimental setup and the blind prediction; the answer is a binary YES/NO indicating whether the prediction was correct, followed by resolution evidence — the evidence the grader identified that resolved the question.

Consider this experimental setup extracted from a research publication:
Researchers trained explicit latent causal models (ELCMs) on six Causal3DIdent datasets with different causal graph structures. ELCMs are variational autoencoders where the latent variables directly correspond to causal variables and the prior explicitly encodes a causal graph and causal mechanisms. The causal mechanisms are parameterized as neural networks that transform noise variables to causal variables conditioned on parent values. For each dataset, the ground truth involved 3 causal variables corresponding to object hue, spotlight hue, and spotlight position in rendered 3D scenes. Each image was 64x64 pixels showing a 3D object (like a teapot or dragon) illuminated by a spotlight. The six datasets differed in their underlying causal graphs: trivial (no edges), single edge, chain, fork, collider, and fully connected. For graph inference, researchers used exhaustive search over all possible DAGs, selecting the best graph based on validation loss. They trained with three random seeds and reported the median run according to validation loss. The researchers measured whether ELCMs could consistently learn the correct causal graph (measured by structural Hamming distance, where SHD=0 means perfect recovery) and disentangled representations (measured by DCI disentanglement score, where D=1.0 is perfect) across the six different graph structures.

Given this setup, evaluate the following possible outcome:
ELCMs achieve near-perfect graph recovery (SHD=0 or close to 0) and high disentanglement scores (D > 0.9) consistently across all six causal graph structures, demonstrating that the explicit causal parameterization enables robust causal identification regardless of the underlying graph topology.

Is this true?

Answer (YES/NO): NO